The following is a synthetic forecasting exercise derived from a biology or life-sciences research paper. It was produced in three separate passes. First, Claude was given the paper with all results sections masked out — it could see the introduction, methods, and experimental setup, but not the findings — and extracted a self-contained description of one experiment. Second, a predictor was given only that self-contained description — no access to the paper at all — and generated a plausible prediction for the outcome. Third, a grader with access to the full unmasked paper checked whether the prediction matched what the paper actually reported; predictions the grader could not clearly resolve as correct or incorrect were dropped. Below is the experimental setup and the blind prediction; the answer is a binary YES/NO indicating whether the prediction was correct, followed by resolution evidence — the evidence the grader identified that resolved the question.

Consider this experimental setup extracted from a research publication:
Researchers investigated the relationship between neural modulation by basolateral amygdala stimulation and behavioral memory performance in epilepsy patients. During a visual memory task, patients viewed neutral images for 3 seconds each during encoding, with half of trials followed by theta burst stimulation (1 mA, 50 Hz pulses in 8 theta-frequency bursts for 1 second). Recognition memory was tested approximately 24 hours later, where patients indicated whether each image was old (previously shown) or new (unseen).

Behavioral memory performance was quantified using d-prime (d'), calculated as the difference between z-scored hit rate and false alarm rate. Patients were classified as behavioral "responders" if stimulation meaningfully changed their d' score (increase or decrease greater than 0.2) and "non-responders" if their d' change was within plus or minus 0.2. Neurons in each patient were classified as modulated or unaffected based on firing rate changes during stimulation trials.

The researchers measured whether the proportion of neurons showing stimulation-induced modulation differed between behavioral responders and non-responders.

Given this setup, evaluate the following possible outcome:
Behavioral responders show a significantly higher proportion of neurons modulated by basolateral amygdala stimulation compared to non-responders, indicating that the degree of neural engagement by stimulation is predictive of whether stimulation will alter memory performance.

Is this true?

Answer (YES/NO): NO